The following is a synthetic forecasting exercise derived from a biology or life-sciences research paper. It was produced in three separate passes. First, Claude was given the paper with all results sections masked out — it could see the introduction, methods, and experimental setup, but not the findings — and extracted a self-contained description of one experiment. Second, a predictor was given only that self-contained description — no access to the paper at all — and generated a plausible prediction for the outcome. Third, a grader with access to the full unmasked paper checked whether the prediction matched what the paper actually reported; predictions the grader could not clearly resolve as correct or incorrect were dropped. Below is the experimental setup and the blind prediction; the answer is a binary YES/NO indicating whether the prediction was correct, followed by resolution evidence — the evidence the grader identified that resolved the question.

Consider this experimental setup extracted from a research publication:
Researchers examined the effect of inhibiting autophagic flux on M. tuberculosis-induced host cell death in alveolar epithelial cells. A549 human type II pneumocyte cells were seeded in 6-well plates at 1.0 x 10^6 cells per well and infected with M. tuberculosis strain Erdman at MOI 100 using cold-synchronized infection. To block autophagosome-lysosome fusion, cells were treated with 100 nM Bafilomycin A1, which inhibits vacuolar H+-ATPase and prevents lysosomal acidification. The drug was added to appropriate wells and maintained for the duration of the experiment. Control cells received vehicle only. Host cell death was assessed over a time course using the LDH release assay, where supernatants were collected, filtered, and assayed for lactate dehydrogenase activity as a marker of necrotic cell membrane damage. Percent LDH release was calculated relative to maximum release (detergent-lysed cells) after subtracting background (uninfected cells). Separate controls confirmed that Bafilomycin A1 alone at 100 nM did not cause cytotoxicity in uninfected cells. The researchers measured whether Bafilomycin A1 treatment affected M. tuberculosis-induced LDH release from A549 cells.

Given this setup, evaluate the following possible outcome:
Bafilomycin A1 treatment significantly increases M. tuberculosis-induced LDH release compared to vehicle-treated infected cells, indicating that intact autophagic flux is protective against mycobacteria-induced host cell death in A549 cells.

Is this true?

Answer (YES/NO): NO